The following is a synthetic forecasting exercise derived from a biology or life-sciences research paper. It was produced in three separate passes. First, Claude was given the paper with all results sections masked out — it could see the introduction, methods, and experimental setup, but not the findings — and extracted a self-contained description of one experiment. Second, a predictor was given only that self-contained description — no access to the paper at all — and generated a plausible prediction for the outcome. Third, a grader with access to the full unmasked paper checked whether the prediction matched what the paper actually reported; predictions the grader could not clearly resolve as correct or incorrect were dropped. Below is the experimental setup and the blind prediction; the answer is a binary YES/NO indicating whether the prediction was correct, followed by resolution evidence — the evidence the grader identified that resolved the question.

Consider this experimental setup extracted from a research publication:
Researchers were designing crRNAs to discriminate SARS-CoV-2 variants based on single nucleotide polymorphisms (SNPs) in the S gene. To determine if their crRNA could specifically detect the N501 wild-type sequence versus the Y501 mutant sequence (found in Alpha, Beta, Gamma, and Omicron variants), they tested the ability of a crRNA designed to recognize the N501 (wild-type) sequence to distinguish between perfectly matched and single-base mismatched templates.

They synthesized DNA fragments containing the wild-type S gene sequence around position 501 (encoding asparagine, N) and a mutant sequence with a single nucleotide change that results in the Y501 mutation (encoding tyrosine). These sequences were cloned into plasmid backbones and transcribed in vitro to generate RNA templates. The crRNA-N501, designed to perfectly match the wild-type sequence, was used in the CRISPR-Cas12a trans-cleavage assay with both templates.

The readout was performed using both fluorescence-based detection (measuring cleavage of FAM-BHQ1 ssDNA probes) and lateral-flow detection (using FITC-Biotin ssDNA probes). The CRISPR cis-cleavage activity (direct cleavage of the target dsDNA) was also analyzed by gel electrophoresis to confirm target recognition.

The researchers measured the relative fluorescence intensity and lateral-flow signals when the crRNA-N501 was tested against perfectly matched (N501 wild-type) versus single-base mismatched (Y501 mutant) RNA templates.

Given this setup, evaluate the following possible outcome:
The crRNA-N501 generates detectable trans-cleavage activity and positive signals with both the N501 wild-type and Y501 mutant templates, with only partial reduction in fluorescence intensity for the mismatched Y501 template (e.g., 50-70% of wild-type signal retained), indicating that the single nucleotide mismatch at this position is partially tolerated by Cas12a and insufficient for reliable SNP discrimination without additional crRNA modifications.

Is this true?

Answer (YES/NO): NO